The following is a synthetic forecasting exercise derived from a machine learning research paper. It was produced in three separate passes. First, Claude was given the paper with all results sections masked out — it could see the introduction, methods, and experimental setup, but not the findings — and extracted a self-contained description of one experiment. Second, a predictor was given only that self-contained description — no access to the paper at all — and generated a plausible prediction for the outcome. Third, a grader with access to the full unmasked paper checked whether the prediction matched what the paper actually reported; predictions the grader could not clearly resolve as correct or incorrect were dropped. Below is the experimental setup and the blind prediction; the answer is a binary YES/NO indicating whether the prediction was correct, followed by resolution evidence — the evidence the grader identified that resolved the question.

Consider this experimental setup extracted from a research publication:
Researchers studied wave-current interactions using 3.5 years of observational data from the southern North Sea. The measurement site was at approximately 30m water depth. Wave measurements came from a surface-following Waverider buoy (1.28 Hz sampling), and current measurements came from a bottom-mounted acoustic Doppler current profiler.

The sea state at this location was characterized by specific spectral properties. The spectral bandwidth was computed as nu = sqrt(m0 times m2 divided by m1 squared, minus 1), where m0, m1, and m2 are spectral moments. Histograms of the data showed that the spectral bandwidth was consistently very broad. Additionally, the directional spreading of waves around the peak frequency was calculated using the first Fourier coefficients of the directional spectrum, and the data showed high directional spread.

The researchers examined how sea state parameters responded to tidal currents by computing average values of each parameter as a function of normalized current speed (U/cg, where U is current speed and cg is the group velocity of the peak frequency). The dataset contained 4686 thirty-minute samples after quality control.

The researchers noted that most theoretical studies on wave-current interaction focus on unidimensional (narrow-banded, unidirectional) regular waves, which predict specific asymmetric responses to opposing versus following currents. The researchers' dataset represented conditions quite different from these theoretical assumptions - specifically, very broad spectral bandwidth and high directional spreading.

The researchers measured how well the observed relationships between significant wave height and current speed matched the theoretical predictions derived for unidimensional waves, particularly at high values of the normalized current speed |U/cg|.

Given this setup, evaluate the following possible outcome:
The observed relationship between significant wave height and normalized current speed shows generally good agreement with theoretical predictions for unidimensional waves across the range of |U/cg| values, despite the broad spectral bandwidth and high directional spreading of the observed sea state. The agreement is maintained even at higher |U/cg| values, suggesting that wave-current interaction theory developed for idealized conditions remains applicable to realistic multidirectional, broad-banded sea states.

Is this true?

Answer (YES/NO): NO